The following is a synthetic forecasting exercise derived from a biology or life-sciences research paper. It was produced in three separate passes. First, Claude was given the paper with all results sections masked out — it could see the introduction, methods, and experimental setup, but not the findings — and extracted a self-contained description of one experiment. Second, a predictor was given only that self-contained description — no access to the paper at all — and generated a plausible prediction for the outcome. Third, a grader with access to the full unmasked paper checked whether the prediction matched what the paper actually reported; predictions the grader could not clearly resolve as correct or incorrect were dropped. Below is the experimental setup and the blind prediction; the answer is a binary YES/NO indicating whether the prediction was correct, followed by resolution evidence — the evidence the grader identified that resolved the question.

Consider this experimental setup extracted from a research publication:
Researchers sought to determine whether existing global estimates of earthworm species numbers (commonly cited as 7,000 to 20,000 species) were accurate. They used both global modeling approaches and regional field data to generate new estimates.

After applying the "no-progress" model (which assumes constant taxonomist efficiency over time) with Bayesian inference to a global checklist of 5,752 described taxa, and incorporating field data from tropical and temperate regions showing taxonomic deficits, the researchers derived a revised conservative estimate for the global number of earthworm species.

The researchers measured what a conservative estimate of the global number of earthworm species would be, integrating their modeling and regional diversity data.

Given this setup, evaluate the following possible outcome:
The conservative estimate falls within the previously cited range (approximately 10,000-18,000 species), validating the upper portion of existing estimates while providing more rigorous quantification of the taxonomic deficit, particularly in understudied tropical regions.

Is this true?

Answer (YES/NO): NO